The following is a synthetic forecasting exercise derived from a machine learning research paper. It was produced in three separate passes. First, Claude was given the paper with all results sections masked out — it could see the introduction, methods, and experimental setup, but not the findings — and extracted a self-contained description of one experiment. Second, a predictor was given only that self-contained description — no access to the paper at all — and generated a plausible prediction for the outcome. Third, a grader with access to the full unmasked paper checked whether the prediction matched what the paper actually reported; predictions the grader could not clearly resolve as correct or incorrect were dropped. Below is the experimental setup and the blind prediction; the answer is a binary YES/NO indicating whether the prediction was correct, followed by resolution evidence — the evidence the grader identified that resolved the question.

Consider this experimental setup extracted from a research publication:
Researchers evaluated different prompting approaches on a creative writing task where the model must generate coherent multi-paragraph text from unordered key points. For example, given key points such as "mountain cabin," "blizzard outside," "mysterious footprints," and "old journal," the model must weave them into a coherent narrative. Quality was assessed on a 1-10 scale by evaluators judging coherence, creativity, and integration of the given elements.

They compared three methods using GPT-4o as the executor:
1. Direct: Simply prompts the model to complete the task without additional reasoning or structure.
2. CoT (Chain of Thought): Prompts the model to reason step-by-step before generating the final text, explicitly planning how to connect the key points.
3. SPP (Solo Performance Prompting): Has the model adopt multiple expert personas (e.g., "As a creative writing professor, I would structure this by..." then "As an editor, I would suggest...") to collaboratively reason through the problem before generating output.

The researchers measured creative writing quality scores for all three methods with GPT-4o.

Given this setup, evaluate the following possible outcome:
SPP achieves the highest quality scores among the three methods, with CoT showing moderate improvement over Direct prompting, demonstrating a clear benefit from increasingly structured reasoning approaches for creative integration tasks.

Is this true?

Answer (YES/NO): YES